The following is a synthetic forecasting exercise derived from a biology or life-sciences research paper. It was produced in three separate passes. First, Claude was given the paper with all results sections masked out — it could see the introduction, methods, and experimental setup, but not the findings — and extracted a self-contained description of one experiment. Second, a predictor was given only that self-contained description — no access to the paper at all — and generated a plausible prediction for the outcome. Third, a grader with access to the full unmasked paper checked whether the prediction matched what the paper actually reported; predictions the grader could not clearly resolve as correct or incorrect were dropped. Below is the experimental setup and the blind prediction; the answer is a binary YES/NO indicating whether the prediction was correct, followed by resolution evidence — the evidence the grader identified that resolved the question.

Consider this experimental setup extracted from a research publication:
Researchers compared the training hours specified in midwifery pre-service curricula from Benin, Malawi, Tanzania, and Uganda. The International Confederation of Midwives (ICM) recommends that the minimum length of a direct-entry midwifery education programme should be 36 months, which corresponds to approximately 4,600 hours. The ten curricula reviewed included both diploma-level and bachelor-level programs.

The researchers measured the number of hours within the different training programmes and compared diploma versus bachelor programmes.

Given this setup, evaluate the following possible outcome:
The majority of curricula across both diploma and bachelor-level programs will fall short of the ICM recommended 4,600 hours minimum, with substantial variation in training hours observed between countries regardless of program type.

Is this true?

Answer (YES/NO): NO